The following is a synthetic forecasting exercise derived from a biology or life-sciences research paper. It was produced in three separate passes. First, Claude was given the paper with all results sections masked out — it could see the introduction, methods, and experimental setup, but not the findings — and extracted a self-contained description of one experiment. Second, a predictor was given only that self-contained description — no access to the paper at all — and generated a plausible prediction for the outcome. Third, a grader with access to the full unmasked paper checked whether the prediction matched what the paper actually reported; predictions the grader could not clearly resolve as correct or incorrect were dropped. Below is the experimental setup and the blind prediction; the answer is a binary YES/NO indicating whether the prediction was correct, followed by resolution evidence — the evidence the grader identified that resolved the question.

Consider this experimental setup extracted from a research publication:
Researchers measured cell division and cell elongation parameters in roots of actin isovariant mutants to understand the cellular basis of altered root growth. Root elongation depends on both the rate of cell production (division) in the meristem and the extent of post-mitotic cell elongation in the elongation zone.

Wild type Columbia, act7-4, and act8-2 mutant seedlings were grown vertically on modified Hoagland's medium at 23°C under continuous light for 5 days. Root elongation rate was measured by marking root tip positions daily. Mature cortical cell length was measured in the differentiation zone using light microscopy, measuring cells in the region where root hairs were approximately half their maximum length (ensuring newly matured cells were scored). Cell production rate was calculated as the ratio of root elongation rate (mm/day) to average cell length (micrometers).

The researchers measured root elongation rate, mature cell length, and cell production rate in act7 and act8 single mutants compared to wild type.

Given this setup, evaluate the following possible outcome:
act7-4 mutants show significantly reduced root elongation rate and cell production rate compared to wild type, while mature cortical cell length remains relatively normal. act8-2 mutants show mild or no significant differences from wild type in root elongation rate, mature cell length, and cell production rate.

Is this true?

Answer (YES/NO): NO